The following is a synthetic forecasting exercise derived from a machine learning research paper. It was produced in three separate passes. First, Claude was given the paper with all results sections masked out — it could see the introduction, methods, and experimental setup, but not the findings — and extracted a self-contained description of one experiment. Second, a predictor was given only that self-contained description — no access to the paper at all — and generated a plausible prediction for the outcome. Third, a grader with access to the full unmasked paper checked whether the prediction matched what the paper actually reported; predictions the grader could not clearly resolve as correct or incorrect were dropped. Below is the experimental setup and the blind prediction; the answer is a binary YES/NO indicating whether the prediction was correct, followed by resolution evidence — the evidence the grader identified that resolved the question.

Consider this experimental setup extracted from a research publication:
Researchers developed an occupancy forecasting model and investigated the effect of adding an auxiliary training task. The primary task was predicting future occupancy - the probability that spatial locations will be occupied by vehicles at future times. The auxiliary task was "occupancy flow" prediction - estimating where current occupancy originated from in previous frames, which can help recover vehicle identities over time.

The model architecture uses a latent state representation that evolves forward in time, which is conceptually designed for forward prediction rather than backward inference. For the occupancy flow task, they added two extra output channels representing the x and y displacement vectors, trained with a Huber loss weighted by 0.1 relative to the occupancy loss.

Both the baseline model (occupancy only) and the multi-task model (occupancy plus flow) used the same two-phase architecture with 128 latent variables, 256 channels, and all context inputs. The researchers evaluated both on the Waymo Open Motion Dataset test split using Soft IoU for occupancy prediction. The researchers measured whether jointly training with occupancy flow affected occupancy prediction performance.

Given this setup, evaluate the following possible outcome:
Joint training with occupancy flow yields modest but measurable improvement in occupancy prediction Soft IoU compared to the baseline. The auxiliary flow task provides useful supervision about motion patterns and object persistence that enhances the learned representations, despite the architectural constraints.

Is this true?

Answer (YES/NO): NO